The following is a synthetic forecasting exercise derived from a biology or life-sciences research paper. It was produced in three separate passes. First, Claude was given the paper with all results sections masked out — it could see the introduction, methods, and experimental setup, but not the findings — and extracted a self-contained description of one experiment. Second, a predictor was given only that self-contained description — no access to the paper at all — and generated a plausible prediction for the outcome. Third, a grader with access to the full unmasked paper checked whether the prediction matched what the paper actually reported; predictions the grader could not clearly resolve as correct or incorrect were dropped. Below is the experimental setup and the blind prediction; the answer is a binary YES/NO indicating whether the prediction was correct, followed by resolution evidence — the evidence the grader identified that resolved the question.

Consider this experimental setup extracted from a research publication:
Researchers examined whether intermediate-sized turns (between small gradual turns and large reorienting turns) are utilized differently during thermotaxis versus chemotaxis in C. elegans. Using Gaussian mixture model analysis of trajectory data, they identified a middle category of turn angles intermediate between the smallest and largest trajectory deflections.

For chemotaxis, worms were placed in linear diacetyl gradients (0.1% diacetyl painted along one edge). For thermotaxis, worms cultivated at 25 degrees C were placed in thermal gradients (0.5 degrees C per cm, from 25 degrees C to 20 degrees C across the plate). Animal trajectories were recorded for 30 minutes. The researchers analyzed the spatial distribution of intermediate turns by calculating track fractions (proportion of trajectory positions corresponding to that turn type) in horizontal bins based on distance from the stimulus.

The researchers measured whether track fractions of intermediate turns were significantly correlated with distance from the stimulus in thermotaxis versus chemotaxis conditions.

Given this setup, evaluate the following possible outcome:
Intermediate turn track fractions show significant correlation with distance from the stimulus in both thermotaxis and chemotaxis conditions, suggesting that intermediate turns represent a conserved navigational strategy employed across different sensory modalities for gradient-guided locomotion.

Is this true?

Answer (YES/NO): NO